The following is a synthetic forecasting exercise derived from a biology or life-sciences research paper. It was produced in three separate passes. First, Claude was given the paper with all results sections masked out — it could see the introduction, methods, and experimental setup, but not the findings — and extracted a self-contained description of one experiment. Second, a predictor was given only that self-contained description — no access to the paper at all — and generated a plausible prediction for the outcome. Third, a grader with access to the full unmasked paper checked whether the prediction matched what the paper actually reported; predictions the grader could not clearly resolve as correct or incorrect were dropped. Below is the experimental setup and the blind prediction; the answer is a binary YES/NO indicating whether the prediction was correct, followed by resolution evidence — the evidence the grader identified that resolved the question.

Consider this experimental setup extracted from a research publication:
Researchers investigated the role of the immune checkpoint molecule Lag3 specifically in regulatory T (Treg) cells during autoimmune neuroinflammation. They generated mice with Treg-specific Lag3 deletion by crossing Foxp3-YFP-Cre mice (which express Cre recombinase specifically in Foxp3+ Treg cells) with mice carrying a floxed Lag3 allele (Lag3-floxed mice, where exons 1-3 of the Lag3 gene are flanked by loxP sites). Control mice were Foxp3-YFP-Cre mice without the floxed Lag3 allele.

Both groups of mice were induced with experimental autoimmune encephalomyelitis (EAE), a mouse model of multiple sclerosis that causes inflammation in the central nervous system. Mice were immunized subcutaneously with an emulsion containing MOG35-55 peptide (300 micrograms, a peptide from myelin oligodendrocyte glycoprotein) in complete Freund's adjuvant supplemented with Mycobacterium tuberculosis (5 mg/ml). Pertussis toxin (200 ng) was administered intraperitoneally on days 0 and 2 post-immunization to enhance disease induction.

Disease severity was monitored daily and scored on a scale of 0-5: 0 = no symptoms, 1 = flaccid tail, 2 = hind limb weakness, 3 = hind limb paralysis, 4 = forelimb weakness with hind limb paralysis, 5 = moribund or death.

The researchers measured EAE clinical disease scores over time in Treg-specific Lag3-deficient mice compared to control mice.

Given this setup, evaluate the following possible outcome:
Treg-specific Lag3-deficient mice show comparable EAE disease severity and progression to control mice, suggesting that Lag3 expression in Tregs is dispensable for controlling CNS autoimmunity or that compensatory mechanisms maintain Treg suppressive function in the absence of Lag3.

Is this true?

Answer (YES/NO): NO